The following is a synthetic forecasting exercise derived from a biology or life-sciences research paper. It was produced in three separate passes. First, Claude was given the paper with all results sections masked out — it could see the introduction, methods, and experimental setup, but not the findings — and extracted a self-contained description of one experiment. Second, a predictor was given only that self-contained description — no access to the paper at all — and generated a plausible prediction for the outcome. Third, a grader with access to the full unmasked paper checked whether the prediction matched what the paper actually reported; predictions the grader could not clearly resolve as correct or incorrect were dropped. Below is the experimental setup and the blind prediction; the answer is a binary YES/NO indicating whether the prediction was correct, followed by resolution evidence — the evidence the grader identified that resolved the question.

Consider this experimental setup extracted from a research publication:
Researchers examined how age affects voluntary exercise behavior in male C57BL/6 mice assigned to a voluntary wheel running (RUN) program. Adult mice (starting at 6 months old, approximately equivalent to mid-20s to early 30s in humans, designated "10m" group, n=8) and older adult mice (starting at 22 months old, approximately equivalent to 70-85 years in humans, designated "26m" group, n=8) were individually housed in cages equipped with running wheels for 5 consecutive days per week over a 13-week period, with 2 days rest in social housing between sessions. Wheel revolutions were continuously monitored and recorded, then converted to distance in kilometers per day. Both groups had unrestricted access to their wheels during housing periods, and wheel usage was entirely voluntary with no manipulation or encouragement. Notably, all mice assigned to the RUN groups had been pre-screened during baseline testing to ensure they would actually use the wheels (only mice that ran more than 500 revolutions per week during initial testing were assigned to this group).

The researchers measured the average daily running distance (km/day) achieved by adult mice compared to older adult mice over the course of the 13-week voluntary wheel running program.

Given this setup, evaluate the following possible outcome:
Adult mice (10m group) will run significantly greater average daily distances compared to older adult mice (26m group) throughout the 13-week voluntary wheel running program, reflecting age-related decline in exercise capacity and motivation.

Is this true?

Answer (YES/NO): NO